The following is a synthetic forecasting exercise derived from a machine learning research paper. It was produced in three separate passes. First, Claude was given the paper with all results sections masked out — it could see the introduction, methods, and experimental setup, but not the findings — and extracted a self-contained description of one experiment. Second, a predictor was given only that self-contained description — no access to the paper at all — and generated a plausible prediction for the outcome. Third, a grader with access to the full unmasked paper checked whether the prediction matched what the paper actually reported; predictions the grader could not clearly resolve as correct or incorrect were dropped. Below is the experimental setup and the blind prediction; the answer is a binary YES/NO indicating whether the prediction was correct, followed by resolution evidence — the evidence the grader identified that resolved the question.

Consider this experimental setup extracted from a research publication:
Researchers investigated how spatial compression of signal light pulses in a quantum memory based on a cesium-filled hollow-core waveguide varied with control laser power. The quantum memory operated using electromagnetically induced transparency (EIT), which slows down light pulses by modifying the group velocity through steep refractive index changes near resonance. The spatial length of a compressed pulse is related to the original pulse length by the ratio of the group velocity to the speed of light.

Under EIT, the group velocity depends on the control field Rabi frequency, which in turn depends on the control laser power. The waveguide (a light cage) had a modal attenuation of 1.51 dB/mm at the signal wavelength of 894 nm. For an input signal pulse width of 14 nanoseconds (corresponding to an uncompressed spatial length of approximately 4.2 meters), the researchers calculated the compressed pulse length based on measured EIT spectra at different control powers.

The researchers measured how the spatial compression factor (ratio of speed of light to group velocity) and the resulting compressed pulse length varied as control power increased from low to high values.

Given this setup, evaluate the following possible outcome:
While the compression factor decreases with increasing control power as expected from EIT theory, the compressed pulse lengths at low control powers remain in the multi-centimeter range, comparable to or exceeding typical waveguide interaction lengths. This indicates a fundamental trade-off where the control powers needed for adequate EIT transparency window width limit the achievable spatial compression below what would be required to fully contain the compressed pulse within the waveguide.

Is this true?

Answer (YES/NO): YES